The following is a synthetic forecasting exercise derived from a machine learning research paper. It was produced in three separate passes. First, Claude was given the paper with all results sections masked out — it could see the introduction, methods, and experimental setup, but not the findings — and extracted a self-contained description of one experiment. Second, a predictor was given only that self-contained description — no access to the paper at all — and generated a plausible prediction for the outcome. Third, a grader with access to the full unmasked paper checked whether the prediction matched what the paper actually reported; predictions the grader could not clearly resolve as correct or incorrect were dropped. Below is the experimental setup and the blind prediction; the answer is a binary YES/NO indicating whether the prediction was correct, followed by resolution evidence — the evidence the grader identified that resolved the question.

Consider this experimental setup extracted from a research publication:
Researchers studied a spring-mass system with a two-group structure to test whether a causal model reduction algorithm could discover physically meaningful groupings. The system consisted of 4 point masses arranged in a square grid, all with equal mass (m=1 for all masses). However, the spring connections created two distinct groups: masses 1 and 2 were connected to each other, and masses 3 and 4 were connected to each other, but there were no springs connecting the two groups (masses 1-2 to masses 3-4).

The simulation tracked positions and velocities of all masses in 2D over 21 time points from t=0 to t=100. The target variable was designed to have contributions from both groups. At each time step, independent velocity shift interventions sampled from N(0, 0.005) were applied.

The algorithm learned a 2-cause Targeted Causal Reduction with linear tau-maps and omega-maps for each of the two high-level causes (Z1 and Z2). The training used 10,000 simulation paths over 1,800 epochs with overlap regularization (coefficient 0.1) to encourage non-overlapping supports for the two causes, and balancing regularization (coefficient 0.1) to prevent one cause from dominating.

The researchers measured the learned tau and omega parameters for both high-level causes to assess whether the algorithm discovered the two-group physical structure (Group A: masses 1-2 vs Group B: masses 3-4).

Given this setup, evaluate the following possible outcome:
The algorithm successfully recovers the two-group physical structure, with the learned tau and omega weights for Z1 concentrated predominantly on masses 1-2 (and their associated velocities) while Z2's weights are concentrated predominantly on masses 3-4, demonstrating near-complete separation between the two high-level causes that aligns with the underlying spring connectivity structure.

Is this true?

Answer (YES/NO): YES